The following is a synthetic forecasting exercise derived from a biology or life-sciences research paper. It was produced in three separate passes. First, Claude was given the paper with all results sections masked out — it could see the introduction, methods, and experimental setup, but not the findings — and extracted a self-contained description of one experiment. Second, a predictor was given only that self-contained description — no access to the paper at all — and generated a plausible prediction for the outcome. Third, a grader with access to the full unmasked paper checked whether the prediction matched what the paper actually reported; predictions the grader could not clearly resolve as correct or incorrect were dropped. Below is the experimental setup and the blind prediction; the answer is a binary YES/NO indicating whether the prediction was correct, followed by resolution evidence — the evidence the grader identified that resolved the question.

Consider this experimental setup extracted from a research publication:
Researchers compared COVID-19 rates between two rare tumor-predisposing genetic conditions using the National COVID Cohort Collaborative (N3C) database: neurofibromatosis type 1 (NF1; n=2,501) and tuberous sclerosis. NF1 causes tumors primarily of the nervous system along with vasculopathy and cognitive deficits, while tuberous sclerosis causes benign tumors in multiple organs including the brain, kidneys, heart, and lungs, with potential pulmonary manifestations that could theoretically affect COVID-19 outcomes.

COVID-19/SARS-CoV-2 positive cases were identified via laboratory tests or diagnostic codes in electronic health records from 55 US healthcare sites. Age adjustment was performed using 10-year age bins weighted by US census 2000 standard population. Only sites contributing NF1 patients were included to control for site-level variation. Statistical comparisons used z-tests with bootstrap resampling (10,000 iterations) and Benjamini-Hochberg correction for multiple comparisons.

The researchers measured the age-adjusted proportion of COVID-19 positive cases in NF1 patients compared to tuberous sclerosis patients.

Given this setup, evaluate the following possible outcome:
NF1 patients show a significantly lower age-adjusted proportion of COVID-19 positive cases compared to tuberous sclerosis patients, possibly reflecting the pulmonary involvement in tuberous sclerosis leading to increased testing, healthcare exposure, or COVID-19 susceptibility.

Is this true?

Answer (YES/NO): NO